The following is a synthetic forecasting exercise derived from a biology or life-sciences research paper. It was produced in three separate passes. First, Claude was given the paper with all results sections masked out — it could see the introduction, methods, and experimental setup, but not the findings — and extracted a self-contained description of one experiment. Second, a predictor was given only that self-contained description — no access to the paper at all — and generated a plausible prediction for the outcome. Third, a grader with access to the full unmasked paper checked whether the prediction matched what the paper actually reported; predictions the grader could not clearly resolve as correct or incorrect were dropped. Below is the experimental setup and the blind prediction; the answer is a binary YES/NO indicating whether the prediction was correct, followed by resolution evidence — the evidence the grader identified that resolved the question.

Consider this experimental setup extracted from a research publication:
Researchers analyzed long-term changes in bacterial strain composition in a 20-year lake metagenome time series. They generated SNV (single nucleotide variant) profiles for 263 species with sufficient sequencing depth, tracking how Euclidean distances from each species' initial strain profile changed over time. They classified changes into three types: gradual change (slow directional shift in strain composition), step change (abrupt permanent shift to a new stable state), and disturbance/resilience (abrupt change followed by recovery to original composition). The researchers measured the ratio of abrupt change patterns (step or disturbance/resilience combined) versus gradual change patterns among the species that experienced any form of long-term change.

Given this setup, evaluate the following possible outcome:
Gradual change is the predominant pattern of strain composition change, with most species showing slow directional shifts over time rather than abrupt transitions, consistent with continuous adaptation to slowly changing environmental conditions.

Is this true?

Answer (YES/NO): NO